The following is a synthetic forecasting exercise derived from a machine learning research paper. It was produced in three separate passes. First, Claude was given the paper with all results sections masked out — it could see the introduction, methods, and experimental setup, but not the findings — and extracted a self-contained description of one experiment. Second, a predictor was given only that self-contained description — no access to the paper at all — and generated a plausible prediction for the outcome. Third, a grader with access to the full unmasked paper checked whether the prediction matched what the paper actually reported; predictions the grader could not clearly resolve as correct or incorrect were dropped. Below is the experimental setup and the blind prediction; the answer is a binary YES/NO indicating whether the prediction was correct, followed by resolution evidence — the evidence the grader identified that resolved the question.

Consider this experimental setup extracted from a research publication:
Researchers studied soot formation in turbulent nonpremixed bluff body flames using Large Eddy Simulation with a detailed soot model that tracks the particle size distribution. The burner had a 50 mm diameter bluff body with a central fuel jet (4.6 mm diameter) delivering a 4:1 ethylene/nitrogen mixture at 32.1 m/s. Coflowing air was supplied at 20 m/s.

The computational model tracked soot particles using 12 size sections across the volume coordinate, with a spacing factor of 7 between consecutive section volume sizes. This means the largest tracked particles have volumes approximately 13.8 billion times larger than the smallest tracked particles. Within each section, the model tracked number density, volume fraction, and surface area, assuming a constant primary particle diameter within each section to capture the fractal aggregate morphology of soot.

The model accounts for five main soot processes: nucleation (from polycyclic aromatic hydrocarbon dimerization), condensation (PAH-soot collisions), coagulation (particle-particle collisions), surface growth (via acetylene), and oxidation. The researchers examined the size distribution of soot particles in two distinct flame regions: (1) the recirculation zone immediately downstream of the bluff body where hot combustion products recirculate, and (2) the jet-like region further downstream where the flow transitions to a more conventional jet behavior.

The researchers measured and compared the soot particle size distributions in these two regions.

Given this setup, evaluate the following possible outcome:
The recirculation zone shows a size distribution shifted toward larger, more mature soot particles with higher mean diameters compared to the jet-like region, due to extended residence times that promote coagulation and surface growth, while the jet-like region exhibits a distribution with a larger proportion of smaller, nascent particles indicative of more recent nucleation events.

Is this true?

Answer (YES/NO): NO